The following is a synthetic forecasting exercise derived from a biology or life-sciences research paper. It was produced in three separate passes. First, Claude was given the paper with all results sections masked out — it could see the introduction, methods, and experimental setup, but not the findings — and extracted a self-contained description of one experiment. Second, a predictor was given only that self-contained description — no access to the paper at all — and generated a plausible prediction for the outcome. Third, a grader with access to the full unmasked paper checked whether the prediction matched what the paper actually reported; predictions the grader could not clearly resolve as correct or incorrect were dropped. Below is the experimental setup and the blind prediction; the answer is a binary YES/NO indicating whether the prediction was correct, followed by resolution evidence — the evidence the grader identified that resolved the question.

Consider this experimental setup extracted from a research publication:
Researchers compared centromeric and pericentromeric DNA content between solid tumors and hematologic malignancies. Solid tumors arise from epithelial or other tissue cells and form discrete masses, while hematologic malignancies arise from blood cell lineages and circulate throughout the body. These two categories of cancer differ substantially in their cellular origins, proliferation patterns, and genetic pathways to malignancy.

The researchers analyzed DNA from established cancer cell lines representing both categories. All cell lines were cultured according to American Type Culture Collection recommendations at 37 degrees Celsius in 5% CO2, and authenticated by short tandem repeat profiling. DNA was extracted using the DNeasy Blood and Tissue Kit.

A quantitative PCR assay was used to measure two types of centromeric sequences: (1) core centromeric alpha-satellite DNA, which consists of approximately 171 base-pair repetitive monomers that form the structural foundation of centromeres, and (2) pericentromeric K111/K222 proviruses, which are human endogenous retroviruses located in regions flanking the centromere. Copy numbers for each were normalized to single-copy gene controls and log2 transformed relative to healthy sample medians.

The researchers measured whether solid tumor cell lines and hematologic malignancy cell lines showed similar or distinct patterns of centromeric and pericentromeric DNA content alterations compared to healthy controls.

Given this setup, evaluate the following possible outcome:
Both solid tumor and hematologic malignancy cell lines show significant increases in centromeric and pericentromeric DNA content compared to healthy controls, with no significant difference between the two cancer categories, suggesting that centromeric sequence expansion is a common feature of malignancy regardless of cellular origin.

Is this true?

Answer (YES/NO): NO